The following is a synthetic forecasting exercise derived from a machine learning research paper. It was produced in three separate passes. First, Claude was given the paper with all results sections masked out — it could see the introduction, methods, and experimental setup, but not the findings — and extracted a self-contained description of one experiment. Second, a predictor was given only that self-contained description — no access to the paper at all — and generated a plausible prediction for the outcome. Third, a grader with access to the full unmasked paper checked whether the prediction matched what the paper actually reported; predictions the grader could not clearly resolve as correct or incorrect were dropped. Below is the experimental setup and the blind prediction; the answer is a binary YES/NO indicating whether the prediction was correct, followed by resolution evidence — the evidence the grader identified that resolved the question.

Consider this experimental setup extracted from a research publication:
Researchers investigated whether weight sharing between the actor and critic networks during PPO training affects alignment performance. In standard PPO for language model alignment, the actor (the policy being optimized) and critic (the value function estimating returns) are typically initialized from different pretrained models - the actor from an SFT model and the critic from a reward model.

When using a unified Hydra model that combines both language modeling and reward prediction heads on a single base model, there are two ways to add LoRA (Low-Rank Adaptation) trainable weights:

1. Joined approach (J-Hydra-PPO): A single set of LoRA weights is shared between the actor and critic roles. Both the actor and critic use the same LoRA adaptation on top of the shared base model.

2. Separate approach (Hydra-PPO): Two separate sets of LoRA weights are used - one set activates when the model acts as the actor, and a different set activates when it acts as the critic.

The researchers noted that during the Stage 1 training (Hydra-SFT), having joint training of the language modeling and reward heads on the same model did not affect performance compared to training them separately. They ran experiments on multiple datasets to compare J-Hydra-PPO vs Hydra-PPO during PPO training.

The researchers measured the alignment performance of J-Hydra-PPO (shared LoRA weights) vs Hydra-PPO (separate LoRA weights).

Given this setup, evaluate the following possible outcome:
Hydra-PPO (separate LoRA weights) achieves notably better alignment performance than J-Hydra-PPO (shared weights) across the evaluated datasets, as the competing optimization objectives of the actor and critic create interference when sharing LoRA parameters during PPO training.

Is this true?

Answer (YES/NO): NO